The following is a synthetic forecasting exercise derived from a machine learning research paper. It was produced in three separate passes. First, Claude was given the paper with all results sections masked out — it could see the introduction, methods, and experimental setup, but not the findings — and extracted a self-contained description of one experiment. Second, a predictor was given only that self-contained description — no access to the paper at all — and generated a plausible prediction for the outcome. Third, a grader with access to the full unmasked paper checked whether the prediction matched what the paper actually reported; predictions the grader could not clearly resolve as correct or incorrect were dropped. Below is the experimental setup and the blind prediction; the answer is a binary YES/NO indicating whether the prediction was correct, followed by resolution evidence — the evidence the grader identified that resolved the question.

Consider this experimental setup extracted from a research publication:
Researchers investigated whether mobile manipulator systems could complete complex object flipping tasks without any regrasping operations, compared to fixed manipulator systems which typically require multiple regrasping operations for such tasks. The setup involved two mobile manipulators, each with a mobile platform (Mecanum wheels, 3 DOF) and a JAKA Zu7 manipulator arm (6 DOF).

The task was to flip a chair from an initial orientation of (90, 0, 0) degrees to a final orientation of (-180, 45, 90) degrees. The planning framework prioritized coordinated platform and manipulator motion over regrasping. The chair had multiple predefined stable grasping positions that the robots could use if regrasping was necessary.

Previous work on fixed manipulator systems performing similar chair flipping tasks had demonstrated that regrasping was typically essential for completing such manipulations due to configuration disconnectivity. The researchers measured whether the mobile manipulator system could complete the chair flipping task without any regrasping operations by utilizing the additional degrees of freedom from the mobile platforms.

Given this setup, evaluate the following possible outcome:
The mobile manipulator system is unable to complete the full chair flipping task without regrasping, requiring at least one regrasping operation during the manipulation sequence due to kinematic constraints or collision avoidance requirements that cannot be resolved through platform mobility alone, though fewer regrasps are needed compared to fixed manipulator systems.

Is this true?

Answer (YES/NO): NO